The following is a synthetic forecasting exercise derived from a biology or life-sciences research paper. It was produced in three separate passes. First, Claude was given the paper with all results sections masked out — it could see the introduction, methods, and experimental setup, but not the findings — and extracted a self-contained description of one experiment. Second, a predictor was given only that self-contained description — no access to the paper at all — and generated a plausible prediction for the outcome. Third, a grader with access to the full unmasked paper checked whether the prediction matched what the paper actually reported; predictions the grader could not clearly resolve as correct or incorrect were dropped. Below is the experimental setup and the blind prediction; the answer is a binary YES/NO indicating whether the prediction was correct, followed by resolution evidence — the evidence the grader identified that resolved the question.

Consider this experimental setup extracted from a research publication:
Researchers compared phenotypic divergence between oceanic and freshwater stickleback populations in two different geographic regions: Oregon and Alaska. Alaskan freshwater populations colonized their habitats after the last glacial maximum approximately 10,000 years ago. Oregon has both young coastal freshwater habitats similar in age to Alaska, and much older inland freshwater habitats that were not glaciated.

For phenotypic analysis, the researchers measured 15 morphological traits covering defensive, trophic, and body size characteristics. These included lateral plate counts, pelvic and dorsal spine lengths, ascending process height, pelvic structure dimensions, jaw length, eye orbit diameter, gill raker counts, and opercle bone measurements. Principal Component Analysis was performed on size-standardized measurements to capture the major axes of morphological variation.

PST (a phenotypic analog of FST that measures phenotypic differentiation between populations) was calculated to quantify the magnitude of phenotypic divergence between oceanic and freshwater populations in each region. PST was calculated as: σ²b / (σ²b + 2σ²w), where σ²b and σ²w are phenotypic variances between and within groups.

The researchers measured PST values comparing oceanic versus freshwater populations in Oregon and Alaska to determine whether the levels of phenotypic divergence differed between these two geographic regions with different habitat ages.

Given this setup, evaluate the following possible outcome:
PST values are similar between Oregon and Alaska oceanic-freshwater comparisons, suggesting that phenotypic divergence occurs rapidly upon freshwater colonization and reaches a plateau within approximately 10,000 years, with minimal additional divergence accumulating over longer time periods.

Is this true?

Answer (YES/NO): YES